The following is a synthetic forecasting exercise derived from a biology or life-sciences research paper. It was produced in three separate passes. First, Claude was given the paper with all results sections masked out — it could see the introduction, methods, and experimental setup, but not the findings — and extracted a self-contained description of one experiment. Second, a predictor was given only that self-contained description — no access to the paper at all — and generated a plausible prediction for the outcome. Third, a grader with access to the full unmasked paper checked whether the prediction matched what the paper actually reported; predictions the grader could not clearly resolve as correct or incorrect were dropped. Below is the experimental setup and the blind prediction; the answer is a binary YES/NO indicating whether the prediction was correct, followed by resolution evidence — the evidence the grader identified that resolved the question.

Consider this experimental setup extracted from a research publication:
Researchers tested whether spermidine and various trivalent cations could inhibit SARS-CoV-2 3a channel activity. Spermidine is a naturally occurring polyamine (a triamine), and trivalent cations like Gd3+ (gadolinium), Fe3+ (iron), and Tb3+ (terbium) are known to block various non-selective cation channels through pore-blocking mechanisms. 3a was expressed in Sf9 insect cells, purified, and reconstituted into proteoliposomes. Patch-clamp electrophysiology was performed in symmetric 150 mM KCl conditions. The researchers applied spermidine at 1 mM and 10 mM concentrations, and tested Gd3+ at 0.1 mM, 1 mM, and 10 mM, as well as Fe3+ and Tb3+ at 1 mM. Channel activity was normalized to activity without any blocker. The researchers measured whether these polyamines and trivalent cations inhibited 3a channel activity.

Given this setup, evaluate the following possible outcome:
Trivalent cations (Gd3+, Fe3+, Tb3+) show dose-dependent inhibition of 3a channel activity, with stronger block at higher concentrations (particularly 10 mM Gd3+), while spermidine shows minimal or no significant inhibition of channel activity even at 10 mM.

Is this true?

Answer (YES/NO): NO